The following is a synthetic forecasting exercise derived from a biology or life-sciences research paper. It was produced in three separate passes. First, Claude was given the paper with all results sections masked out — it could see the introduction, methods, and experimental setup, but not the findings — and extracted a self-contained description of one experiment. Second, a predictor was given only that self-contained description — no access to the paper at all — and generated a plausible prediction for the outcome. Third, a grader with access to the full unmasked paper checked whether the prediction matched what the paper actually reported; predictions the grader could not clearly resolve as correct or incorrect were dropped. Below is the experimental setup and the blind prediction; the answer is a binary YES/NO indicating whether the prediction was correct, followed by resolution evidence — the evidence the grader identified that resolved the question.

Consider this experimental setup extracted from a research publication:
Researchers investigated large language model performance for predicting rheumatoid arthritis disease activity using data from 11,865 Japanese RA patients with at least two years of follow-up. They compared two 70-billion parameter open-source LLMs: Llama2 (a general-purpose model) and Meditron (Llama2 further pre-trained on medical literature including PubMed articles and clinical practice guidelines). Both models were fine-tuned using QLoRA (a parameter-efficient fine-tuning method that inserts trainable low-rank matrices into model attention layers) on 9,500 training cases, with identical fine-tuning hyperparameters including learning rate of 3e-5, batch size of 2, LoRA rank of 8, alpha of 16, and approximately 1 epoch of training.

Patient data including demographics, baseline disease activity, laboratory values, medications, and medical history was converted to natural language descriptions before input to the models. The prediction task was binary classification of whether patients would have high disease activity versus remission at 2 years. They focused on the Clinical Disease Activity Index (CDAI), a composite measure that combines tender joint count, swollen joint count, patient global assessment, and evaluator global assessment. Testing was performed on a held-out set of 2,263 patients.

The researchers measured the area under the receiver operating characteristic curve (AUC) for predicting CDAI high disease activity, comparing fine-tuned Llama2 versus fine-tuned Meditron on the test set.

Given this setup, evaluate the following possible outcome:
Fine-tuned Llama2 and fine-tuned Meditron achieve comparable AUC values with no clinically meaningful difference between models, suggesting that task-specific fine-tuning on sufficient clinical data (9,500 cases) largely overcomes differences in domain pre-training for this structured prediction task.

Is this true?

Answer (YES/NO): YES